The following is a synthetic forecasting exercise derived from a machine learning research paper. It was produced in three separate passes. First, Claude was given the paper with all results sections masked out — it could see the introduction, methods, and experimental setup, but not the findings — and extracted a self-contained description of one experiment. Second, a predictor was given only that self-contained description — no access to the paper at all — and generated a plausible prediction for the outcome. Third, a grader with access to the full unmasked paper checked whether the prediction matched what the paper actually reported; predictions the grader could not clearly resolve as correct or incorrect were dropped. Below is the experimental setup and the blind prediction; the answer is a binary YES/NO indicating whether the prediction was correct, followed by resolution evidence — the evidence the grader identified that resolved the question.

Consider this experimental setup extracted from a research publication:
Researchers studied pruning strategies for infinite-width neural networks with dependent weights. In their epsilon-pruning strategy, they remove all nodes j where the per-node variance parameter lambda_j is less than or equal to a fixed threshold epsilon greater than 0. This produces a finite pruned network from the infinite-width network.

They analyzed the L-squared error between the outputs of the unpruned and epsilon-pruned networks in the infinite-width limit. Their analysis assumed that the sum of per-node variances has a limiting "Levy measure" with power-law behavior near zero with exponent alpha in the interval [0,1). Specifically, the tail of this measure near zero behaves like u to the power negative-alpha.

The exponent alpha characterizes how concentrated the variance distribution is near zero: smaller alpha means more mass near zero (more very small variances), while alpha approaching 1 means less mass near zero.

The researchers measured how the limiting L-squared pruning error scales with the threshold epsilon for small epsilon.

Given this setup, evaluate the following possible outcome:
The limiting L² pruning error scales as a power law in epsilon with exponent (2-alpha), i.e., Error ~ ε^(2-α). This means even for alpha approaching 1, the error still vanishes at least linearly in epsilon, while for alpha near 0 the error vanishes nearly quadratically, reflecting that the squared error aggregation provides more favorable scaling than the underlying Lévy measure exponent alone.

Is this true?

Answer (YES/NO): NO